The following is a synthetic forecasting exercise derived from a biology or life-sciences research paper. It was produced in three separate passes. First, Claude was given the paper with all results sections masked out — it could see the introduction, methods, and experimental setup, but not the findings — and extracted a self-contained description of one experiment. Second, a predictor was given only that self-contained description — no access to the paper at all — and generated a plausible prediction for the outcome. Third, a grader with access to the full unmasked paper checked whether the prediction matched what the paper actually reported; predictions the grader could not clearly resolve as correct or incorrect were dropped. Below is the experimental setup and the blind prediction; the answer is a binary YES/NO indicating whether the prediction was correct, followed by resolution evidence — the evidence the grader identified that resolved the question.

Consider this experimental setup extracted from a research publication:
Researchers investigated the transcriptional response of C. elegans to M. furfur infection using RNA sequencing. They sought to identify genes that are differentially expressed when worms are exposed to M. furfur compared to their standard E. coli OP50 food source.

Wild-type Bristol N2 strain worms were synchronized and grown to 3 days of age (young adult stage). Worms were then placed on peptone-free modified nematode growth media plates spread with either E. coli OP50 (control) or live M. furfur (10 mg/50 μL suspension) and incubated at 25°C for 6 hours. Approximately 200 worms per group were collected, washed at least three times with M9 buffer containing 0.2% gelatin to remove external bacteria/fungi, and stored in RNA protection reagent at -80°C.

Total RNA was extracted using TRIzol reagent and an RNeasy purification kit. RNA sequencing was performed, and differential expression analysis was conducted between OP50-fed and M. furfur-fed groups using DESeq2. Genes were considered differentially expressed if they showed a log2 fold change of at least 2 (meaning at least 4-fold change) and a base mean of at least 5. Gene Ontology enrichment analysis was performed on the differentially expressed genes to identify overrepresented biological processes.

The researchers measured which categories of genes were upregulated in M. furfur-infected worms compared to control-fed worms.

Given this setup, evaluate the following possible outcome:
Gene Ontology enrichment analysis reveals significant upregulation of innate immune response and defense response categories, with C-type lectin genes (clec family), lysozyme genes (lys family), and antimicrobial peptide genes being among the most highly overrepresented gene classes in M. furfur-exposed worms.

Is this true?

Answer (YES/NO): YES